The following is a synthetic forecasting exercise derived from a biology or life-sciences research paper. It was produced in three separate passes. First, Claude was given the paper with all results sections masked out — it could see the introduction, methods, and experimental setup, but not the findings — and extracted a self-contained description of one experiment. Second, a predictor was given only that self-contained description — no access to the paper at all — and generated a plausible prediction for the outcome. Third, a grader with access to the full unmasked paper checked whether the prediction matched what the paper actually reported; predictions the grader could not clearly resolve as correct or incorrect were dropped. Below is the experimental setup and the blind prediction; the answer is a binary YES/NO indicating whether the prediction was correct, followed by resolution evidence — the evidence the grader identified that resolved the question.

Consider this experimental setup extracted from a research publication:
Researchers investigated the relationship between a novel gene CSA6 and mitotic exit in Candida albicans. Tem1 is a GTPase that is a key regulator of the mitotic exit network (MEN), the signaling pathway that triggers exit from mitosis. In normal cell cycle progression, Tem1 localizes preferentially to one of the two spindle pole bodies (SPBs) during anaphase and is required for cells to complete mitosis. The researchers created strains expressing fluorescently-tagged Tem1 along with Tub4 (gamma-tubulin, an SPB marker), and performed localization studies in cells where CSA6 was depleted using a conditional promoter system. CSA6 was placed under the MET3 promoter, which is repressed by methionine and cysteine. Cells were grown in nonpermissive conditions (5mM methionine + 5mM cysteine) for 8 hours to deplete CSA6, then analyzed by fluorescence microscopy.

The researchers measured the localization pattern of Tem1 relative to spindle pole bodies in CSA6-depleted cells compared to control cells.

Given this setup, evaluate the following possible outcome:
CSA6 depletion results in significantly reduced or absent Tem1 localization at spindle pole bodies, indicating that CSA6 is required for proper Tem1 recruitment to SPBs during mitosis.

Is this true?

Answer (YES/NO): NO